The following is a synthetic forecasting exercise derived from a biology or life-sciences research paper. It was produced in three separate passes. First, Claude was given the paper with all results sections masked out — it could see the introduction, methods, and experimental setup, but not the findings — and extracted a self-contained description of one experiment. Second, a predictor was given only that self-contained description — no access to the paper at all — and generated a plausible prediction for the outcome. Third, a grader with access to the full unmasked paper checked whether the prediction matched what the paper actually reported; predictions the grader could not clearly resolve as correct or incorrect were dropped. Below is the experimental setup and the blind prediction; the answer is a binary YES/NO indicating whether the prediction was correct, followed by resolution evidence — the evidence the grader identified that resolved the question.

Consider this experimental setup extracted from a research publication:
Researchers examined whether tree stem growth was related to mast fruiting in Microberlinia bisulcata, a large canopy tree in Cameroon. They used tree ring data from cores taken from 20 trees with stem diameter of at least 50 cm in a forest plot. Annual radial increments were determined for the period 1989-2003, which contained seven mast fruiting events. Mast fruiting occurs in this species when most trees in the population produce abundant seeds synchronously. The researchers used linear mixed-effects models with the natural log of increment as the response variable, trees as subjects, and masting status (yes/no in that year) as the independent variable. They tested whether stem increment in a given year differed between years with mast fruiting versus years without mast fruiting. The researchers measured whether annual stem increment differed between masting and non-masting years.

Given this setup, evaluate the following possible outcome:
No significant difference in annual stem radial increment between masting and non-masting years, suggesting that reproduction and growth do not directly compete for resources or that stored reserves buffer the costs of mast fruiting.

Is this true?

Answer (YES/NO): YES